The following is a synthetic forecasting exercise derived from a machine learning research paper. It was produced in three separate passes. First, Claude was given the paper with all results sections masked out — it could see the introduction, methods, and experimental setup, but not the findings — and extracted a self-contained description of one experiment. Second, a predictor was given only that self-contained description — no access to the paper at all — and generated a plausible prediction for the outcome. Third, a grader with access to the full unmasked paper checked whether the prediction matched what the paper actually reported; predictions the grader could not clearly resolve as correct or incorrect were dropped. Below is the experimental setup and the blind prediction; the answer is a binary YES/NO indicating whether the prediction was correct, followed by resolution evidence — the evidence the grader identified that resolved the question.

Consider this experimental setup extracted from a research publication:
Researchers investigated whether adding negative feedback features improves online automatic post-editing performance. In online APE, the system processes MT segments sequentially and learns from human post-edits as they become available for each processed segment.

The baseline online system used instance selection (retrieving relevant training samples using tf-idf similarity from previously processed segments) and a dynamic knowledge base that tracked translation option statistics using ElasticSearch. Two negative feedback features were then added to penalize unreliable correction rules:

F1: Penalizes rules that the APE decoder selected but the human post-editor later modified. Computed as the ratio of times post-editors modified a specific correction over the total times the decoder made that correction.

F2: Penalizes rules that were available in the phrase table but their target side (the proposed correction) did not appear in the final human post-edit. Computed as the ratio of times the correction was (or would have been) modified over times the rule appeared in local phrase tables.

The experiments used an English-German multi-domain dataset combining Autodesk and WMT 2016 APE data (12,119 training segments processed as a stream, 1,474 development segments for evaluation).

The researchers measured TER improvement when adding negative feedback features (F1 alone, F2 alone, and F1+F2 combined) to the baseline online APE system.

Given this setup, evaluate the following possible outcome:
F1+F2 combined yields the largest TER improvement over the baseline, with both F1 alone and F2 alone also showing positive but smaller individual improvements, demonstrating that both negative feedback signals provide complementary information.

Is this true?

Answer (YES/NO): NO